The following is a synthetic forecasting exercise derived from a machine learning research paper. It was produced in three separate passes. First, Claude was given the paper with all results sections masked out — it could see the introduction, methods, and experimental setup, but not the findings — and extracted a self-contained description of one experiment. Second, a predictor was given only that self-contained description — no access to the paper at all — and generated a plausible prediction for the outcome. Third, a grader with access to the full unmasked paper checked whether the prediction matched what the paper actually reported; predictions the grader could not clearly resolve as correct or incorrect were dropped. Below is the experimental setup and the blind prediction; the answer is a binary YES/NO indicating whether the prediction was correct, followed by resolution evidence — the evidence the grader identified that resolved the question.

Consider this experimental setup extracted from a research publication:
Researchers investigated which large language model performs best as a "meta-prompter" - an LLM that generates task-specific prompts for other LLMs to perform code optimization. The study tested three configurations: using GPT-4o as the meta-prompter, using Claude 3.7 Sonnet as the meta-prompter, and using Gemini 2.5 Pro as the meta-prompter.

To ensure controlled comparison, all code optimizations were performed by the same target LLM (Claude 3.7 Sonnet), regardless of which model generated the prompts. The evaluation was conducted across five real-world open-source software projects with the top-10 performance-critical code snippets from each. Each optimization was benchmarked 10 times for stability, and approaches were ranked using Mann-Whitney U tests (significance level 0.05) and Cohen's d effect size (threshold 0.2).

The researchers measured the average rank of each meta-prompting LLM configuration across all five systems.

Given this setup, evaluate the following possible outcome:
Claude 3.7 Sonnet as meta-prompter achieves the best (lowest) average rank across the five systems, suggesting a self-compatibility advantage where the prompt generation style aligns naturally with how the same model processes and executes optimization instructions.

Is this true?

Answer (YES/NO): NO